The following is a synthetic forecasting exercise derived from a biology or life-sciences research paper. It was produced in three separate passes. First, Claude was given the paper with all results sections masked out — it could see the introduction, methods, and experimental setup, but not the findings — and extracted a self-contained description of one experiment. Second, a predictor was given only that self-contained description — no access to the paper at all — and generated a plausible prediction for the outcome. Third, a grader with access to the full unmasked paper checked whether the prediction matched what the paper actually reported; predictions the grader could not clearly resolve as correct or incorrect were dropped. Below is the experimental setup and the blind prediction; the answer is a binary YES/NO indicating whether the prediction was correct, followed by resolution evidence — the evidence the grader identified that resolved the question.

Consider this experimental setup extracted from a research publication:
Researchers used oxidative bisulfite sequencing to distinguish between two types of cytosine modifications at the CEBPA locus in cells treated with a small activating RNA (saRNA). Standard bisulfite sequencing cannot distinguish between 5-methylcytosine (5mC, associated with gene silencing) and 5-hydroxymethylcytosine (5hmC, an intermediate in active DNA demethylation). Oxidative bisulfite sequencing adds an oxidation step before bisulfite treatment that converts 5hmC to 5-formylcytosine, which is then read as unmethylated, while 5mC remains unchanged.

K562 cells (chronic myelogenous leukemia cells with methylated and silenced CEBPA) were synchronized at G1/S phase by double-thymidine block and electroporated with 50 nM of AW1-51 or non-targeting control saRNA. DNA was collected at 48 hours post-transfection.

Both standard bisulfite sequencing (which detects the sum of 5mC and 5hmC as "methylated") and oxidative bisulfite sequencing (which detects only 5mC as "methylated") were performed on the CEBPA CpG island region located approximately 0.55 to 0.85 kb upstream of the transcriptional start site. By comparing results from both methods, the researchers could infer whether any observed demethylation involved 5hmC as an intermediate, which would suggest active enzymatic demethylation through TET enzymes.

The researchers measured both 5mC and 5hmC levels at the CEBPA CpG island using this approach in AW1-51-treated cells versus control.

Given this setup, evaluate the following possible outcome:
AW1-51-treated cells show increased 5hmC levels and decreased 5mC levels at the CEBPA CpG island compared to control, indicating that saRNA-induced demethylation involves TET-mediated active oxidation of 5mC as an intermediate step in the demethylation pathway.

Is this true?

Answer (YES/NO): NO